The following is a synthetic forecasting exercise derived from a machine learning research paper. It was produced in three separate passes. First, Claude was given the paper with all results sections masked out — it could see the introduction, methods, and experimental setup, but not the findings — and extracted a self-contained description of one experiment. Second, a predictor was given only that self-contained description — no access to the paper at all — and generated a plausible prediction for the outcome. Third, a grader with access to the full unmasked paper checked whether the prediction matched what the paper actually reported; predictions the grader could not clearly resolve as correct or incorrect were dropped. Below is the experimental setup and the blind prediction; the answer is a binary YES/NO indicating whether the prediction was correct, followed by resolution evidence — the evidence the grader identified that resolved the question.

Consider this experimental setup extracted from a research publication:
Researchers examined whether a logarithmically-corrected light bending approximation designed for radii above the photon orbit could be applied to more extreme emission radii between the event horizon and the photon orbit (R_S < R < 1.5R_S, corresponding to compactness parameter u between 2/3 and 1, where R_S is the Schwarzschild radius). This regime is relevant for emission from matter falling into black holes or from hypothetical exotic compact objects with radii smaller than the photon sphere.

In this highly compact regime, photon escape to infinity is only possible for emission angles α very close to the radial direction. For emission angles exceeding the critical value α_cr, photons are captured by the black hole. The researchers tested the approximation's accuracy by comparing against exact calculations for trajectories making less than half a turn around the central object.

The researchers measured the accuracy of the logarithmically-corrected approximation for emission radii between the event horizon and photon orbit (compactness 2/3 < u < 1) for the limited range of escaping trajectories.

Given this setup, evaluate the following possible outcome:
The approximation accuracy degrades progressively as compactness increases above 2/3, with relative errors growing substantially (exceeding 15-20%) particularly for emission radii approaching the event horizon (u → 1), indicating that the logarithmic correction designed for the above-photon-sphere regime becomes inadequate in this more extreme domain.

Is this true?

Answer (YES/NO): NO